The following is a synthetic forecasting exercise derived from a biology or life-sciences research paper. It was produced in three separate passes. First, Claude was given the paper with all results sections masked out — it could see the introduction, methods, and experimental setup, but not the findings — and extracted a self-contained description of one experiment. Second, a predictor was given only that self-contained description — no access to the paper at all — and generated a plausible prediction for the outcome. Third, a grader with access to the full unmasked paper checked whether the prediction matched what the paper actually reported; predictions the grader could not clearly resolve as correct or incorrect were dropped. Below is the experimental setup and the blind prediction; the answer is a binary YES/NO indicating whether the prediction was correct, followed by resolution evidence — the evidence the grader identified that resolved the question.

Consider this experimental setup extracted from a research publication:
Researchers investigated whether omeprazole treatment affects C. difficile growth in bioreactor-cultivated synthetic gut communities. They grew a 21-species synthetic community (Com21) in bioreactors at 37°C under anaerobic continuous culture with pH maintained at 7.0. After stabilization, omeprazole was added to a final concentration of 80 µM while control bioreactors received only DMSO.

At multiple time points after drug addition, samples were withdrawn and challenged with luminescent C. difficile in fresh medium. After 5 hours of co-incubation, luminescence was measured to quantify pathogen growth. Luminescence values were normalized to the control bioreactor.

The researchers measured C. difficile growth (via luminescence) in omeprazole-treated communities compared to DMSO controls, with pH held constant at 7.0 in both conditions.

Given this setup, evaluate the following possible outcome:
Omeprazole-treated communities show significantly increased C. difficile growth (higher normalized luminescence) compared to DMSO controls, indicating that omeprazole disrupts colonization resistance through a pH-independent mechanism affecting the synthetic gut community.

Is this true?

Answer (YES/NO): NO